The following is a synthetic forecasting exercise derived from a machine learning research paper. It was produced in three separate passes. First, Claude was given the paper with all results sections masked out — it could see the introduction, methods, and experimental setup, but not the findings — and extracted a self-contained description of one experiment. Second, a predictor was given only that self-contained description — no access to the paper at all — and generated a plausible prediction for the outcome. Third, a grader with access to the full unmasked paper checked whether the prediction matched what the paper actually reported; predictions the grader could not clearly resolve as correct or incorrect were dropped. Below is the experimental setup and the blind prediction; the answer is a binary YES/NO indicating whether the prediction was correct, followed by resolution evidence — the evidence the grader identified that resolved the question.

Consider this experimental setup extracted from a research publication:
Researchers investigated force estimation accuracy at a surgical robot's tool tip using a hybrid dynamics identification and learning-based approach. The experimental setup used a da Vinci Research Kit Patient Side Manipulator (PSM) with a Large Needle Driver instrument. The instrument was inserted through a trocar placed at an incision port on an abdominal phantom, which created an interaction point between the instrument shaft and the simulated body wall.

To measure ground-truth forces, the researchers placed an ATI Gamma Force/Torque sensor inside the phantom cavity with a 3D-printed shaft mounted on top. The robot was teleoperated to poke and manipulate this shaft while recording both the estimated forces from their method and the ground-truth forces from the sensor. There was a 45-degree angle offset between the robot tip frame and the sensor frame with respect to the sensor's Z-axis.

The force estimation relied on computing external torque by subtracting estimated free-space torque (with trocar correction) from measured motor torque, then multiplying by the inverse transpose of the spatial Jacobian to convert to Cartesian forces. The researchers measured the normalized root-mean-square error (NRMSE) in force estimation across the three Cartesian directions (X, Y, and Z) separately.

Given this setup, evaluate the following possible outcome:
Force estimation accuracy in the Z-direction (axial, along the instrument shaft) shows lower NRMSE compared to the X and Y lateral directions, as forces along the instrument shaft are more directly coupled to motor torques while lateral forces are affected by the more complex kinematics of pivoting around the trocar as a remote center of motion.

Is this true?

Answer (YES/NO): NO